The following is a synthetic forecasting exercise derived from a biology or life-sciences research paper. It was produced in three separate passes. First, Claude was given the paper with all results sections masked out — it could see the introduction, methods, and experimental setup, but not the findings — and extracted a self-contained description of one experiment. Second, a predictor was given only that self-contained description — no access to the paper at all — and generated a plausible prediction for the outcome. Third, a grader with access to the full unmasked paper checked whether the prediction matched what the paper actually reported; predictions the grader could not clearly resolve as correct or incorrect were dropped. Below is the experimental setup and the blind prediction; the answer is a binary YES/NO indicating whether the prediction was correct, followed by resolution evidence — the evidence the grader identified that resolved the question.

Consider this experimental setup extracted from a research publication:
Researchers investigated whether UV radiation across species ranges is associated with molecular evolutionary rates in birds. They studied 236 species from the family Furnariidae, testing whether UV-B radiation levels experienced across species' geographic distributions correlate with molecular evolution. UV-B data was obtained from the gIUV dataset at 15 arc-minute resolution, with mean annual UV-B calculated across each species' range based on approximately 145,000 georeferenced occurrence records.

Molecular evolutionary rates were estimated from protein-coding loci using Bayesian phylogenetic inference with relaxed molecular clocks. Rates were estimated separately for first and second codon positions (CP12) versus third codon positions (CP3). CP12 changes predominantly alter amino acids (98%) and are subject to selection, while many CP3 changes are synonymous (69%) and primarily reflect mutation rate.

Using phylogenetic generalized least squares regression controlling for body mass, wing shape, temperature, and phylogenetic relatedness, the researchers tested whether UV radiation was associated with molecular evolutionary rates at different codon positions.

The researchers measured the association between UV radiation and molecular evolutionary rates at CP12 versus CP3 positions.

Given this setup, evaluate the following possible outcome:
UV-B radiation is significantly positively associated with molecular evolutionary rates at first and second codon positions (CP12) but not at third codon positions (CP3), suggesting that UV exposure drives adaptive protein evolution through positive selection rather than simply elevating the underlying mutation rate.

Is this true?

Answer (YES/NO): YES